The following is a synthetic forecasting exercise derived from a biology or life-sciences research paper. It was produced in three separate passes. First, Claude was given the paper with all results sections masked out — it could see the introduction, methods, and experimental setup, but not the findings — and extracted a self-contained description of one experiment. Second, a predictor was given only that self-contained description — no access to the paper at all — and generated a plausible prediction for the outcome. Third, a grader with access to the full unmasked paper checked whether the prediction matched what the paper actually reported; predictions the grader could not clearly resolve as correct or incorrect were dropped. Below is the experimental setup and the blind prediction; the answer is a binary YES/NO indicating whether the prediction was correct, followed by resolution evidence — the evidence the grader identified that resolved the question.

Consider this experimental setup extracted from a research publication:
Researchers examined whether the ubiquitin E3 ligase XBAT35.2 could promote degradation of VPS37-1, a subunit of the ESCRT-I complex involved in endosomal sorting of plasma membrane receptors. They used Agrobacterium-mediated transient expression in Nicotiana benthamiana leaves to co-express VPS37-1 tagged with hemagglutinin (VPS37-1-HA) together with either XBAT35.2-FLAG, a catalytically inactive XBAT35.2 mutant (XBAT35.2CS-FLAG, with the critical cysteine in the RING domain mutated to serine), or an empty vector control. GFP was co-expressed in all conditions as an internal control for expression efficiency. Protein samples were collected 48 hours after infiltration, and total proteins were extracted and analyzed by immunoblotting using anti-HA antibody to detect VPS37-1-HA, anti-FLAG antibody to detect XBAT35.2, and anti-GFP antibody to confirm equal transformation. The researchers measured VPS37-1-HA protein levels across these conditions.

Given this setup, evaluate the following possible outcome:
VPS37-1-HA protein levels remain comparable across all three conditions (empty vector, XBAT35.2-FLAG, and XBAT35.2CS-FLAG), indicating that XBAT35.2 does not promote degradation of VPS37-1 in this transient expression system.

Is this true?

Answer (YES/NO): NO